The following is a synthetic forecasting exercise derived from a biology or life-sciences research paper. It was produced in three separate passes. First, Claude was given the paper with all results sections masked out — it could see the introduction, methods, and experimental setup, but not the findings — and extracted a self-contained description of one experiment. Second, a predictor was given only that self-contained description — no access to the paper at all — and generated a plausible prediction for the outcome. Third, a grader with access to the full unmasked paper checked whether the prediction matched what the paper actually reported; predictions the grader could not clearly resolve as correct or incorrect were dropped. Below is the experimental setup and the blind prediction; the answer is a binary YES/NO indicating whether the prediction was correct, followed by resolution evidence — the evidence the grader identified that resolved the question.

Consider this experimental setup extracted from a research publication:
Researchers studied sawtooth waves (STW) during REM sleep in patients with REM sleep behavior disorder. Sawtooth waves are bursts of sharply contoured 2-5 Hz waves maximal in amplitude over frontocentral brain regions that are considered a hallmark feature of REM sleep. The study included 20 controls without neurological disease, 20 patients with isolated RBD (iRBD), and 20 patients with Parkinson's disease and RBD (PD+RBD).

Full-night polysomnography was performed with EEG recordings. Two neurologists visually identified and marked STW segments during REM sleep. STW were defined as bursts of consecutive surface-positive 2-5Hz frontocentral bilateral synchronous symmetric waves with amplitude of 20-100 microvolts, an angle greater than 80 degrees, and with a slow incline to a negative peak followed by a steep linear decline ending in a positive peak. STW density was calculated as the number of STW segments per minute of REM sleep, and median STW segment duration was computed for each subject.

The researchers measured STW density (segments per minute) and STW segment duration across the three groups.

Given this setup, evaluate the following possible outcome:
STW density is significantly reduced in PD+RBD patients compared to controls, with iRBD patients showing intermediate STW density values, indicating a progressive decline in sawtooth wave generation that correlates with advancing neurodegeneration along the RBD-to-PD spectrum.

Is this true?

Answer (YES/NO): NO